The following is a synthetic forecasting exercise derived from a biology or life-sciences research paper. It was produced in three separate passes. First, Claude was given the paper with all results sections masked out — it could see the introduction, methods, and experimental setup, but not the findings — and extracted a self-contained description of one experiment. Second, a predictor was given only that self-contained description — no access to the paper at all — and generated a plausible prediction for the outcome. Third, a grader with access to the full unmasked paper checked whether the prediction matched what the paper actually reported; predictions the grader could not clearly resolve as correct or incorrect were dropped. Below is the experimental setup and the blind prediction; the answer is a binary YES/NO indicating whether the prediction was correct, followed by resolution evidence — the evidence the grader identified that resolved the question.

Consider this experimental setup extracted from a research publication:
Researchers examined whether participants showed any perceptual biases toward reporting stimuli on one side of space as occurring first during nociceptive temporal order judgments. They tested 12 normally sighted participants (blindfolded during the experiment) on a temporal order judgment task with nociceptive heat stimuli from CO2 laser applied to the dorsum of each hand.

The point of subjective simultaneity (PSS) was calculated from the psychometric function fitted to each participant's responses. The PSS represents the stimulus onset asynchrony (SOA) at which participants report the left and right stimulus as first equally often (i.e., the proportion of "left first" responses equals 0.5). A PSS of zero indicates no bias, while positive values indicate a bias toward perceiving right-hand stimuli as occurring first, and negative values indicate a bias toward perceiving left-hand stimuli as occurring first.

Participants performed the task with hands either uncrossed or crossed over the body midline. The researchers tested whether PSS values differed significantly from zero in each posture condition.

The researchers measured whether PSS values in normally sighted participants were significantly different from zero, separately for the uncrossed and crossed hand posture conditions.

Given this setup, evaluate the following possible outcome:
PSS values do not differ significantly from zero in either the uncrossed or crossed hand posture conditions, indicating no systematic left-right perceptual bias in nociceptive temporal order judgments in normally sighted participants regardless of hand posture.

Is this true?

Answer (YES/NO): NO